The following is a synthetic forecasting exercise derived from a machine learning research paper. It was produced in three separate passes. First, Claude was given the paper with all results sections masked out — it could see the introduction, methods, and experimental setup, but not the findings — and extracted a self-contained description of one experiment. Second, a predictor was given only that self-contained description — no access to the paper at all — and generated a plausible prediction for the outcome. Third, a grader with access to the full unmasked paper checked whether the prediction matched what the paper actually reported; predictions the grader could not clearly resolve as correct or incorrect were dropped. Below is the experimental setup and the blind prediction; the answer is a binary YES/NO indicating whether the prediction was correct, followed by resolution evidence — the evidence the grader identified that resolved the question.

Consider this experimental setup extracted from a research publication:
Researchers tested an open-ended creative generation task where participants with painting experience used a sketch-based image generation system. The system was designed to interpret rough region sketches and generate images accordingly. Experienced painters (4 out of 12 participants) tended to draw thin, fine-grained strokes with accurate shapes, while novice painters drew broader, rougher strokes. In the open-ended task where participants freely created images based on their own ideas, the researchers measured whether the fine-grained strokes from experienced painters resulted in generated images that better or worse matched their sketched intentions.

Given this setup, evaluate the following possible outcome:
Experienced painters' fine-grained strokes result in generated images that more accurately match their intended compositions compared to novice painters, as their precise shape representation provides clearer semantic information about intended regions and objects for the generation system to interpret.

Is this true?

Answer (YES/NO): NO